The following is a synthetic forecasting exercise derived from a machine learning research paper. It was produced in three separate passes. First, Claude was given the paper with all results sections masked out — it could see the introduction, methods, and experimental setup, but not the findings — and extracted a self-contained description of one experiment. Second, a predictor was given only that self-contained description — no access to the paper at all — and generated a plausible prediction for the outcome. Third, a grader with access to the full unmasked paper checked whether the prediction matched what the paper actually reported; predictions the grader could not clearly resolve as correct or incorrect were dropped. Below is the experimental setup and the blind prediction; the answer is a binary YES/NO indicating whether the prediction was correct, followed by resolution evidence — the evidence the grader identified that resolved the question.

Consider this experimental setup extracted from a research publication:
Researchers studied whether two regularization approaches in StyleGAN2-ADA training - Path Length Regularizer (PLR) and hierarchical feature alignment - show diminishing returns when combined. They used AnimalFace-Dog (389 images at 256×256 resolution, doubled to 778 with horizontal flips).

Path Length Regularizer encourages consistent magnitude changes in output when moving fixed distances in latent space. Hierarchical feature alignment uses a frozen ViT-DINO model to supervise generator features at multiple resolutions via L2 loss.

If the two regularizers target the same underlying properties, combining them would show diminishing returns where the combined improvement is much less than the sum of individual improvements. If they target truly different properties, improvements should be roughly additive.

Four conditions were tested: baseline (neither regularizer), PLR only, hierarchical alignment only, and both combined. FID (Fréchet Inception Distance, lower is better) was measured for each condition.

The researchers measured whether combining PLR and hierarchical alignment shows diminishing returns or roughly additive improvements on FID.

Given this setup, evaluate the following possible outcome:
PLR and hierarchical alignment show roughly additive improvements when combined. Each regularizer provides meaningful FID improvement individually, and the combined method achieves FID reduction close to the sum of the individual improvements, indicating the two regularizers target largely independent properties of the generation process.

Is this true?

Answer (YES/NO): NO